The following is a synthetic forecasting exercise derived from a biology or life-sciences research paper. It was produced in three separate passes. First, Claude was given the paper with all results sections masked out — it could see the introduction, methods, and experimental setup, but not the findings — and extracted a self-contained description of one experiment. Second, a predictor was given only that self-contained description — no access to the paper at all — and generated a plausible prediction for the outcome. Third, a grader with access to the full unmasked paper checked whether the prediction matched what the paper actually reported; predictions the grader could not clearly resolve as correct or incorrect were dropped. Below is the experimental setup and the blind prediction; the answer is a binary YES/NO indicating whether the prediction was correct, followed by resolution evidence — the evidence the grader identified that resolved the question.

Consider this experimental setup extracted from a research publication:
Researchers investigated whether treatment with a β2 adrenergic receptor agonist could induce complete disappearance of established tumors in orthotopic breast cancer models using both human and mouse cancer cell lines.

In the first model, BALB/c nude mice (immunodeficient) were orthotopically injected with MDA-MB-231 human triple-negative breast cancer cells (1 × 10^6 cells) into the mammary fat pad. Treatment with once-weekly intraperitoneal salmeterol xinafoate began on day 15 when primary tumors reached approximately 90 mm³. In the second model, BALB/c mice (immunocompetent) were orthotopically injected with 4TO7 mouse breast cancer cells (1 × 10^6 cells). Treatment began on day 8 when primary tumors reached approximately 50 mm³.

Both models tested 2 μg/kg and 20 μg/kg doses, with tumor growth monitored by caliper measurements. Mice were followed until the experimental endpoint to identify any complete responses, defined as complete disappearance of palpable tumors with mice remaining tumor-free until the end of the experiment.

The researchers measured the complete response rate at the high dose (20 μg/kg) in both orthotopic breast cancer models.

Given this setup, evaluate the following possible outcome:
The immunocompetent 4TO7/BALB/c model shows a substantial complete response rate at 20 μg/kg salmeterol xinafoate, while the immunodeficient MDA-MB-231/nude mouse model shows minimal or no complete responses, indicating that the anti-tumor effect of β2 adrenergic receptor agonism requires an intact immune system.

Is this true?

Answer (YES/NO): NO